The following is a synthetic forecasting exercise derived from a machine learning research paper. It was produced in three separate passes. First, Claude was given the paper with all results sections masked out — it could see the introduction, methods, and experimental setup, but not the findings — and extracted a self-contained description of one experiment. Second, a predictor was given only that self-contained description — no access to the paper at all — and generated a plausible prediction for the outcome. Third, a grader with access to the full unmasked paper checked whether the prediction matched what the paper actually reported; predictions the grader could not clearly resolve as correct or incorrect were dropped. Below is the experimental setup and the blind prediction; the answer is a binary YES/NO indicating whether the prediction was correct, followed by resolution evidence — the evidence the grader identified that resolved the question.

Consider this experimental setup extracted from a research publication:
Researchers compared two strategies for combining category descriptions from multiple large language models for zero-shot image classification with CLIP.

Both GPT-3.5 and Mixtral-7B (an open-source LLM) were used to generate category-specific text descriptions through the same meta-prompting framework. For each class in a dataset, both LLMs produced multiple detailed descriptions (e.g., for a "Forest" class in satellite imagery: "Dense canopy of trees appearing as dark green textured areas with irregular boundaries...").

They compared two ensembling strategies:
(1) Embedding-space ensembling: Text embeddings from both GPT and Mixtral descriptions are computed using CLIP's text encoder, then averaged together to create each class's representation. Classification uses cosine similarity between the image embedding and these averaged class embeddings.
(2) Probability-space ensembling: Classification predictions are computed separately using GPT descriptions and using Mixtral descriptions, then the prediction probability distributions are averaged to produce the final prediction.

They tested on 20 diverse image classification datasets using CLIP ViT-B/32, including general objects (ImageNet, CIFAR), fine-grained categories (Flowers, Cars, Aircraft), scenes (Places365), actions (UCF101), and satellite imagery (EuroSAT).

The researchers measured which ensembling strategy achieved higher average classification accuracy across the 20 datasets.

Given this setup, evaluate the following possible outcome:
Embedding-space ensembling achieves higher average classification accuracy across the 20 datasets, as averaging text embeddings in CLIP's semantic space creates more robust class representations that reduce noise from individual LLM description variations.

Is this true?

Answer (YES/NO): YES